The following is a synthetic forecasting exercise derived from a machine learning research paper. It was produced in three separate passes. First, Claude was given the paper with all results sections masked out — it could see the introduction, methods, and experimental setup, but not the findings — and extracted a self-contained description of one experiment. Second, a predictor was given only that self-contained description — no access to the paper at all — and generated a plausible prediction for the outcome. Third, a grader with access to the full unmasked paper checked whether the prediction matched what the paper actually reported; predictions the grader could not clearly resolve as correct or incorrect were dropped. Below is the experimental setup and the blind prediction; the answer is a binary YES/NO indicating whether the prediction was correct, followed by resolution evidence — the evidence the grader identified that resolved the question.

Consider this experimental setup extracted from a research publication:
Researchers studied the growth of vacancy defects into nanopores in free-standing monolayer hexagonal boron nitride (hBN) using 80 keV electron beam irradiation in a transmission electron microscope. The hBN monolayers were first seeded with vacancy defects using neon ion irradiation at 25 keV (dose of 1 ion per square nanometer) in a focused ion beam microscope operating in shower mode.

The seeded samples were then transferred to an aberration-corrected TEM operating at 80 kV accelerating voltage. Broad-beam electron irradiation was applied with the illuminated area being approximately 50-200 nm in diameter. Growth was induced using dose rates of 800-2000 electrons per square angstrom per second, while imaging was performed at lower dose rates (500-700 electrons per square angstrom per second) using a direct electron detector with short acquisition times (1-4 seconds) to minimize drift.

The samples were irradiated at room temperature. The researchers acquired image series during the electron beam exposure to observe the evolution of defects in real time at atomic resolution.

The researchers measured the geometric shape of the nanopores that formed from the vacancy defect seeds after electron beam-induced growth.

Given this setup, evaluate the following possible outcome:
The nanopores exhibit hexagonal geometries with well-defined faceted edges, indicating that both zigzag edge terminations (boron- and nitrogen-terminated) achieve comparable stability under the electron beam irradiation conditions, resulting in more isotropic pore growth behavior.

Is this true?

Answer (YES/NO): NO